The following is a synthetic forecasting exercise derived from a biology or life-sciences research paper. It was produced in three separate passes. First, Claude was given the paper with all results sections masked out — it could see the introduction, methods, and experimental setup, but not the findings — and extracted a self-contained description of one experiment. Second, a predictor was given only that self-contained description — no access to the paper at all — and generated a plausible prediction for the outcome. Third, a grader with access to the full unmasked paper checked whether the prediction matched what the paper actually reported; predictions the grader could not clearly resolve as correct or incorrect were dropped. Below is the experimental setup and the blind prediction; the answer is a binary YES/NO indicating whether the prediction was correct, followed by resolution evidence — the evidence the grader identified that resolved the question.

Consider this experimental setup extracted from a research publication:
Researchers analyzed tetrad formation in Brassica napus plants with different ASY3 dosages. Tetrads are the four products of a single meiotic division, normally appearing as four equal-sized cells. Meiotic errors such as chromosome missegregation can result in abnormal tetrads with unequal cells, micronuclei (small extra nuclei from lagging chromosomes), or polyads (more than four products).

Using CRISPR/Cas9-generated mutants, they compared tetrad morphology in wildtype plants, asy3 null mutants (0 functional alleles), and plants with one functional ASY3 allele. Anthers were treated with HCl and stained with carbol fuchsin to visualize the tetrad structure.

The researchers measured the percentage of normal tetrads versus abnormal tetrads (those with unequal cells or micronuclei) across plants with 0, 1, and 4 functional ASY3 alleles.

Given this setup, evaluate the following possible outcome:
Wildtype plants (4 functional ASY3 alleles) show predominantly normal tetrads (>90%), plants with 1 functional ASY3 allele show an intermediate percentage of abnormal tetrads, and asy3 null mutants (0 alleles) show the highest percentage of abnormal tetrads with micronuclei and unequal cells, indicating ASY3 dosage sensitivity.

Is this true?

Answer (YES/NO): YES